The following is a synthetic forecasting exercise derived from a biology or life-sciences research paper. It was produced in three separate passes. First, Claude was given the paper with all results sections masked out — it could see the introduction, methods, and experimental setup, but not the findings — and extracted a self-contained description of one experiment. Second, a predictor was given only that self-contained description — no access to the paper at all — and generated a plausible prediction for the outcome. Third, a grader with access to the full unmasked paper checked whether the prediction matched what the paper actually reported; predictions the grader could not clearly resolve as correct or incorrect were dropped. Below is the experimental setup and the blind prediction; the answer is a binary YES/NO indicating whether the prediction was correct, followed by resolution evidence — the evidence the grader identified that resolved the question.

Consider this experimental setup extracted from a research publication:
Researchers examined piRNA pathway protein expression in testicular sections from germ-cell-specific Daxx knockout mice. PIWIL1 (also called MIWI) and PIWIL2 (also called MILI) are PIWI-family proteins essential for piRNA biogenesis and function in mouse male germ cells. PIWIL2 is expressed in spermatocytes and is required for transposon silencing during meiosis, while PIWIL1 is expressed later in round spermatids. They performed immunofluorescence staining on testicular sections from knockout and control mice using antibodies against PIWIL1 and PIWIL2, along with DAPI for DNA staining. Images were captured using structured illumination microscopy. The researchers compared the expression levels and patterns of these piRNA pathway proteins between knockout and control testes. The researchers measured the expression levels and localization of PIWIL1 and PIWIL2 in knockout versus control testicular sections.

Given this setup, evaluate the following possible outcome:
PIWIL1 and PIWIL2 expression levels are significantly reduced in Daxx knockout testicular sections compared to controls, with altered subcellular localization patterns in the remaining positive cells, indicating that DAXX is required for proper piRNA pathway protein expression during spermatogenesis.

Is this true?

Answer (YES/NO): NO